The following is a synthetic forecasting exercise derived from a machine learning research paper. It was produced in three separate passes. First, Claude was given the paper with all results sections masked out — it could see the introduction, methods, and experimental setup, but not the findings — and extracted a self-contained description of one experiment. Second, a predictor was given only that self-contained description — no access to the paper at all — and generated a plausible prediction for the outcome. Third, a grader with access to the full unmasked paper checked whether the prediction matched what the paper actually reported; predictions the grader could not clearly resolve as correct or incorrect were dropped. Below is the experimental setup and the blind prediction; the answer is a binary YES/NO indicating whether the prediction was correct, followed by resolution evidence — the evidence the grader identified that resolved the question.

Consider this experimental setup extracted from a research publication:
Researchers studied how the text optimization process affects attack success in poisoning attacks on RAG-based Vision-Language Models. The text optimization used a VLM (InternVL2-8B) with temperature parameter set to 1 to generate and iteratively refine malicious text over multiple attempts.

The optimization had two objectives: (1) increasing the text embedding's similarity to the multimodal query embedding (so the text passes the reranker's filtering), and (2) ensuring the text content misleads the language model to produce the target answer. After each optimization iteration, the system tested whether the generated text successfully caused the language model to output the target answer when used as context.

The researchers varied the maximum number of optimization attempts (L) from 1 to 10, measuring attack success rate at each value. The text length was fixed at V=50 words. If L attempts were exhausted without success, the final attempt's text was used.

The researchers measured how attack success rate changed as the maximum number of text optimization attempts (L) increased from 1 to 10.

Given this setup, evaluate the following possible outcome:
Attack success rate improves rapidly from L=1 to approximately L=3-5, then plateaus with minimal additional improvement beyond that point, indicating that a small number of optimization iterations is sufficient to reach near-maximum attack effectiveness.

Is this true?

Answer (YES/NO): NO